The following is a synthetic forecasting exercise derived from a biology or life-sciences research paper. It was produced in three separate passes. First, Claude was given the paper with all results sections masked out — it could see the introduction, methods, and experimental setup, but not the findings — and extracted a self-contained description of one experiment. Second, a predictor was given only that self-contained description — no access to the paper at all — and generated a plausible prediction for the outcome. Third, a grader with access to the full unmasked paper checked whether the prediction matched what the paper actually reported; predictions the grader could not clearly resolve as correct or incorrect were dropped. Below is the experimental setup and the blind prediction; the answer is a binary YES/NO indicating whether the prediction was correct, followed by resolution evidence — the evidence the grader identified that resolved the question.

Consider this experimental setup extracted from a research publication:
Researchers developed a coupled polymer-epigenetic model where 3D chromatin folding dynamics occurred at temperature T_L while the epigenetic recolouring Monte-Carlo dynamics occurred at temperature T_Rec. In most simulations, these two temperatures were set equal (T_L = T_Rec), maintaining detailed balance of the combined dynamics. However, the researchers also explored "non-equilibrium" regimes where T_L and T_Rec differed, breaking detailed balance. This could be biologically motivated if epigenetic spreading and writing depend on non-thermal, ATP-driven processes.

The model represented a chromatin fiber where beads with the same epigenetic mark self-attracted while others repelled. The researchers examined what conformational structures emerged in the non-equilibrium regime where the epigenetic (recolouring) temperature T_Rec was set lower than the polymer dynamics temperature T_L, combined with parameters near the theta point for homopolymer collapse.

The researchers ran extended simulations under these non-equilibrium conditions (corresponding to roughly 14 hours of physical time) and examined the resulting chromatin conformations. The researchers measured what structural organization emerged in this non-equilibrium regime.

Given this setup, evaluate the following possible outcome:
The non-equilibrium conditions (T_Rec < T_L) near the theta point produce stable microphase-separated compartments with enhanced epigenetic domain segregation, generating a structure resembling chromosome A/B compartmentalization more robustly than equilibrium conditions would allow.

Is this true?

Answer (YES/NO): NO